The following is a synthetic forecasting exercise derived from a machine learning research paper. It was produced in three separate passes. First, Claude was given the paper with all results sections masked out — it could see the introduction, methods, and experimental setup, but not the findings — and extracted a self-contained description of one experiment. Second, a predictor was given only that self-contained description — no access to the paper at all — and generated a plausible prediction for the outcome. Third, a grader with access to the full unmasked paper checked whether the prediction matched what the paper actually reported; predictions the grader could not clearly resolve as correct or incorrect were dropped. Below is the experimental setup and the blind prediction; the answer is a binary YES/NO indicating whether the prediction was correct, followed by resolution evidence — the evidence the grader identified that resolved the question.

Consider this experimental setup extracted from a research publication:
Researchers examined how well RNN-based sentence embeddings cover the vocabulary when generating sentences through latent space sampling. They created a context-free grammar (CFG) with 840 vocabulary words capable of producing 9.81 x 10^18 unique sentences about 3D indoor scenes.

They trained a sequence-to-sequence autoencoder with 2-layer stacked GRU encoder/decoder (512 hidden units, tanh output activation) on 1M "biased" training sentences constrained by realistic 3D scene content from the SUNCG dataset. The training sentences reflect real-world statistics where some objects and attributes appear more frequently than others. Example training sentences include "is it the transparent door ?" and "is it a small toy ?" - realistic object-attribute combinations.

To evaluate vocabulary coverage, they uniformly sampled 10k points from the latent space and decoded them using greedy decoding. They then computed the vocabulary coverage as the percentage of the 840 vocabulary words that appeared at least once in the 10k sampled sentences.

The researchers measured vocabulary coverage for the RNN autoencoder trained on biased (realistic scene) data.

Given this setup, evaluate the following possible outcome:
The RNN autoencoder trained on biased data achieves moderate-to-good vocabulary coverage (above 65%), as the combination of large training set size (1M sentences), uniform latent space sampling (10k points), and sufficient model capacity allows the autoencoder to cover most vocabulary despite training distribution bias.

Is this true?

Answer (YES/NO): NO